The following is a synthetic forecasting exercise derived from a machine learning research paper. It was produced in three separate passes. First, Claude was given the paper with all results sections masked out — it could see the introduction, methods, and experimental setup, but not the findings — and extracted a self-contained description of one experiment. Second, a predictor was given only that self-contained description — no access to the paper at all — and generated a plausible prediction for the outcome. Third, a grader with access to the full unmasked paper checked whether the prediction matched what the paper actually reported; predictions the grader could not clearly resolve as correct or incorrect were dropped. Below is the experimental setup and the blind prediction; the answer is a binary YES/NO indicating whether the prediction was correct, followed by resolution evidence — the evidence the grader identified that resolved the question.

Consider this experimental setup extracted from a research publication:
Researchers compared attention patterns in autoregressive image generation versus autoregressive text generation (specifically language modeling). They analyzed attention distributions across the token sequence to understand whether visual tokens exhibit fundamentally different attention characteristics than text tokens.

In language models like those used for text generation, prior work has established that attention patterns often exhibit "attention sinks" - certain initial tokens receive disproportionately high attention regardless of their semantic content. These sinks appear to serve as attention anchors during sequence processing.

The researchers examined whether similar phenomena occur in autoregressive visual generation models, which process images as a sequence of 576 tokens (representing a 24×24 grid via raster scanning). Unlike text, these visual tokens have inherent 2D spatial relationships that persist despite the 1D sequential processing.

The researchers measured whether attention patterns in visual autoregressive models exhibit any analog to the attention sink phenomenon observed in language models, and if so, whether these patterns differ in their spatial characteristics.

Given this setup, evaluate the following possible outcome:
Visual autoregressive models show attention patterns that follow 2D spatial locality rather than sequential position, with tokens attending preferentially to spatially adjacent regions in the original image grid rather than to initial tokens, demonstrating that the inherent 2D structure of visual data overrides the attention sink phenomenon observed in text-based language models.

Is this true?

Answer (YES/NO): NO